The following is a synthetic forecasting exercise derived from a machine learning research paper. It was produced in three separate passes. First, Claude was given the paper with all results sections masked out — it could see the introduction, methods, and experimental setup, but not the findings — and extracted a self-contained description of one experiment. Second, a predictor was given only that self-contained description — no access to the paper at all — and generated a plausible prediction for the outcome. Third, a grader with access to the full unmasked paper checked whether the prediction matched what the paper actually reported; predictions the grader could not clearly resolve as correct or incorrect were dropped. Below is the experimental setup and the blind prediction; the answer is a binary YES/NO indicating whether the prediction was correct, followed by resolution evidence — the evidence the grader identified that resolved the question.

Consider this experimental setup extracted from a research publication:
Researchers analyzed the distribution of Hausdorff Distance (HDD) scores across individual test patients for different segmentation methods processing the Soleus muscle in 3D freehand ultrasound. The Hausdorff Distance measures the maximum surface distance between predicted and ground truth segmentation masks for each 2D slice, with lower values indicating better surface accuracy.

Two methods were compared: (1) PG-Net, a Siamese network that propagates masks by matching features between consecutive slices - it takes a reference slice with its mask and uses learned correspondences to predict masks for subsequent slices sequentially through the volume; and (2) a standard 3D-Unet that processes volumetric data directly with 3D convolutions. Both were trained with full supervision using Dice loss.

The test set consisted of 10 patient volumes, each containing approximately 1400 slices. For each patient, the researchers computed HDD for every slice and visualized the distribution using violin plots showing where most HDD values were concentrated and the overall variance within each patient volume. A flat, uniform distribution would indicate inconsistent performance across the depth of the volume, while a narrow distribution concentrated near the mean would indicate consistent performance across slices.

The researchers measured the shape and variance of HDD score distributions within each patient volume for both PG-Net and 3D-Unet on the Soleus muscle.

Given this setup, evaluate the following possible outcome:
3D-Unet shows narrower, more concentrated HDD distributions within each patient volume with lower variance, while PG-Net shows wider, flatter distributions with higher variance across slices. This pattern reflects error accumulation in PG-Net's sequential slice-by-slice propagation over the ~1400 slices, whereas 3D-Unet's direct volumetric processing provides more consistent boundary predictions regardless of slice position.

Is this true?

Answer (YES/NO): YES